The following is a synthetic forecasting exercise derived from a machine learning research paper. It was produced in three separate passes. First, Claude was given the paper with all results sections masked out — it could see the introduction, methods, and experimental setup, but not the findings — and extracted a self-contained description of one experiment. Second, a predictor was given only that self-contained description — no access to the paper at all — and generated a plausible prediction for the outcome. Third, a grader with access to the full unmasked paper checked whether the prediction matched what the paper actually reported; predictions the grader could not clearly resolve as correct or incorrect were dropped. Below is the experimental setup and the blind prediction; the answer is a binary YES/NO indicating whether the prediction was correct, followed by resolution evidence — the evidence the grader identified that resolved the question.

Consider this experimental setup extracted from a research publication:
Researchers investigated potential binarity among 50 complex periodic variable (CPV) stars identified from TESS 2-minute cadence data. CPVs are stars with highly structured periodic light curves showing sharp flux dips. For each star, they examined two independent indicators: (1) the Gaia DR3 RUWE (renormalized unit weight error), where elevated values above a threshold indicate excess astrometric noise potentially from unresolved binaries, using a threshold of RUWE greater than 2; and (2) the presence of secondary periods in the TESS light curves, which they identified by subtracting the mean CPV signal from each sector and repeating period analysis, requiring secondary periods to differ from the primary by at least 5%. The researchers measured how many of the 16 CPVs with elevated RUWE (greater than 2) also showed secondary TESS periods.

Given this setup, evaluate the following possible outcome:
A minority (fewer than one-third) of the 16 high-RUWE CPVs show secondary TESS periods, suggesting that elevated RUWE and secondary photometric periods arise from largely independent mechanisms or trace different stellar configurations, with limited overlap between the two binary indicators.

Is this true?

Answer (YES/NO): NO